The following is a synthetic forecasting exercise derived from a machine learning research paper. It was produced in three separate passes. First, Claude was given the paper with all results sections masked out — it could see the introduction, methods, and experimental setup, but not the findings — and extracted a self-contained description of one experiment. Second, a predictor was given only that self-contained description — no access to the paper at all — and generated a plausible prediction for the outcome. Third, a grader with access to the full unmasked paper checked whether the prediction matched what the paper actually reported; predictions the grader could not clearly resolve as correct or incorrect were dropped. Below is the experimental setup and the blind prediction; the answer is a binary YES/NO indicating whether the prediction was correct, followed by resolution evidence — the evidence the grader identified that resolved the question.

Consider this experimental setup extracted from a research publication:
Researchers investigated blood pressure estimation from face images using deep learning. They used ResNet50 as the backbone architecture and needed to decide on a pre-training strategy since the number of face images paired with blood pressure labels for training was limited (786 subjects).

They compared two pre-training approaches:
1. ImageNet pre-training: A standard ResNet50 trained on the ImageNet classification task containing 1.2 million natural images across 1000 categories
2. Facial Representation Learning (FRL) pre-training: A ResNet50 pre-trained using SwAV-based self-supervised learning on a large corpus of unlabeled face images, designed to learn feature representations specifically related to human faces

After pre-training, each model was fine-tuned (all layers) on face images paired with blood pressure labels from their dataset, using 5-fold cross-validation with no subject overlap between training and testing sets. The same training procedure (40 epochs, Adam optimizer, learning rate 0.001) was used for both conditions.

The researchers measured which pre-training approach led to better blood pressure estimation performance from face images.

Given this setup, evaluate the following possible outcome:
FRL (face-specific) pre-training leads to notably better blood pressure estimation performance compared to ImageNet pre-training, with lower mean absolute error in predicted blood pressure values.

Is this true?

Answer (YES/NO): NO